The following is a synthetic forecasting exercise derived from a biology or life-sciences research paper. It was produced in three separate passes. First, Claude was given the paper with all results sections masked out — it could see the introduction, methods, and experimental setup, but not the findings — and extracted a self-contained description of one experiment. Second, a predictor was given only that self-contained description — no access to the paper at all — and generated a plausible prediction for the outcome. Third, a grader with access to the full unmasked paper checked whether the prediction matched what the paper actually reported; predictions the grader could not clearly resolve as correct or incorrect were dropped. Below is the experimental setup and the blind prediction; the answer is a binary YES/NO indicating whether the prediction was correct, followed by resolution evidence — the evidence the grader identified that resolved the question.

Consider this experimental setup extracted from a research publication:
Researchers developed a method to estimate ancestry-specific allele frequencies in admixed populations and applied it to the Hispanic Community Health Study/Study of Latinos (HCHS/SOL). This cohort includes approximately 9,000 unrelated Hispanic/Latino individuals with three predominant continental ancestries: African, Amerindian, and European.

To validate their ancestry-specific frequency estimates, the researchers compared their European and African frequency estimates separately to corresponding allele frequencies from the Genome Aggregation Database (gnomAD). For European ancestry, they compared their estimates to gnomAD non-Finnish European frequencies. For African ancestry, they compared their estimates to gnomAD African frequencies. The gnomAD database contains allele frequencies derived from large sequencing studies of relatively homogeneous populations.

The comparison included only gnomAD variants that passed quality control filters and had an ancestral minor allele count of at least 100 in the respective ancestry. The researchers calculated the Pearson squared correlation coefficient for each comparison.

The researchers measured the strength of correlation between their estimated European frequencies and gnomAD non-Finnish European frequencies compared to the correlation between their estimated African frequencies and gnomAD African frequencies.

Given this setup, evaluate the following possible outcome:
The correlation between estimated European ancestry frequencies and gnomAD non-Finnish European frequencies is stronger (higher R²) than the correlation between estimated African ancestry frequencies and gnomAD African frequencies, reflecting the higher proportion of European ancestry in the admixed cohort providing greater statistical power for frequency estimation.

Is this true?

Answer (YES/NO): YES